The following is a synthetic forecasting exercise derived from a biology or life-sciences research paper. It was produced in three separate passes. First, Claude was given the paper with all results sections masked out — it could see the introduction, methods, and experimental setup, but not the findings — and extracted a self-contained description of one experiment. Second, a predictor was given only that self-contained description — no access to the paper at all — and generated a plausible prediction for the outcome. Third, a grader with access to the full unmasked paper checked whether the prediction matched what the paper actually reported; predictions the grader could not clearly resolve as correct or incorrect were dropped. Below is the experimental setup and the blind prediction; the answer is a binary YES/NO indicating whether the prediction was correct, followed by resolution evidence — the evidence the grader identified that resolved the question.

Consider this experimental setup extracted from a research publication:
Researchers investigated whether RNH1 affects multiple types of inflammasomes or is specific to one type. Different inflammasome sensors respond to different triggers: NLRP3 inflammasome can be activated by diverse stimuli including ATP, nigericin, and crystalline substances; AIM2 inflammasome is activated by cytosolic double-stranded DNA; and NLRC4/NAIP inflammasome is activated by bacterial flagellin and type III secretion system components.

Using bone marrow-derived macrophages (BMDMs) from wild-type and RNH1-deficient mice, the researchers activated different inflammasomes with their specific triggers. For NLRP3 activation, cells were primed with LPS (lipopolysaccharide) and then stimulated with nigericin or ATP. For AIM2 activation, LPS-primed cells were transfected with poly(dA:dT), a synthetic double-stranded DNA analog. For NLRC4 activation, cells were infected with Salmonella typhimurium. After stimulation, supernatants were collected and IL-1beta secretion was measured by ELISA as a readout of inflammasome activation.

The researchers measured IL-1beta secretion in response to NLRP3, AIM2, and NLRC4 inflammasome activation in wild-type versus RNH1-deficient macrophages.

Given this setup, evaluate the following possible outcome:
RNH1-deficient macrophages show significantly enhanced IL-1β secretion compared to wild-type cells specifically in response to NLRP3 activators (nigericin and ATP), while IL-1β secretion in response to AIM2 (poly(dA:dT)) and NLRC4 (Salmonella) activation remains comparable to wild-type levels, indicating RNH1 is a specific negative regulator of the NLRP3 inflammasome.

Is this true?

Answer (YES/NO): NO